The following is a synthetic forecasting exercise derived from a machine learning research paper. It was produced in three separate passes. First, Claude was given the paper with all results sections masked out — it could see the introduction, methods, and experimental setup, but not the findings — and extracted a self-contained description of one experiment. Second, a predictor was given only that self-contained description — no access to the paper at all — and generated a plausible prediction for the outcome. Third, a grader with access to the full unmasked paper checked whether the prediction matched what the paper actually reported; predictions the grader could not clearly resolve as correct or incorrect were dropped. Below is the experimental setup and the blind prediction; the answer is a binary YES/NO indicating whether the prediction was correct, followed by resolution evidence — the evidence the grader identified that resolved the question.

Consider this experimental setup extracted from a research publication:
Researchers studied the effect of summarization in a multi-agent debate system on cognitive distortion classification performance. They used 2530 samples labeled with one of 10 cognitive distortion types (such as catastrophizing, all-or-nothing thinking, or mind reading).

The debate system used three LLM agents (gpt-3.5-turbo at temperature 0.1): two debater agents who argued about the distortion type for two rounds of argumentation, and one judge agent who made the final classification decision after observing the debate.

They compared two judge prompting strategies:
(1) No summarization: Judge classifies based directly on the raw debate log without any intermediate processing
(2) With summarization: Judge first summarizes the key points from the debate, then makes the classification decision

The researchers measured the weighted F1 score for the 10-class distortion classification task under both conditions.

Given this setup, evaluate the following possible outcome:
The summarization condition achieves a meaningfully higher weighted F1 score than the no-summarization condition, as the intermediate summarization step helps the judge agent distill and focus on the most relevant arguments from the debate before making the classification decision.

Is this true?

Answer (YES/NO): NO